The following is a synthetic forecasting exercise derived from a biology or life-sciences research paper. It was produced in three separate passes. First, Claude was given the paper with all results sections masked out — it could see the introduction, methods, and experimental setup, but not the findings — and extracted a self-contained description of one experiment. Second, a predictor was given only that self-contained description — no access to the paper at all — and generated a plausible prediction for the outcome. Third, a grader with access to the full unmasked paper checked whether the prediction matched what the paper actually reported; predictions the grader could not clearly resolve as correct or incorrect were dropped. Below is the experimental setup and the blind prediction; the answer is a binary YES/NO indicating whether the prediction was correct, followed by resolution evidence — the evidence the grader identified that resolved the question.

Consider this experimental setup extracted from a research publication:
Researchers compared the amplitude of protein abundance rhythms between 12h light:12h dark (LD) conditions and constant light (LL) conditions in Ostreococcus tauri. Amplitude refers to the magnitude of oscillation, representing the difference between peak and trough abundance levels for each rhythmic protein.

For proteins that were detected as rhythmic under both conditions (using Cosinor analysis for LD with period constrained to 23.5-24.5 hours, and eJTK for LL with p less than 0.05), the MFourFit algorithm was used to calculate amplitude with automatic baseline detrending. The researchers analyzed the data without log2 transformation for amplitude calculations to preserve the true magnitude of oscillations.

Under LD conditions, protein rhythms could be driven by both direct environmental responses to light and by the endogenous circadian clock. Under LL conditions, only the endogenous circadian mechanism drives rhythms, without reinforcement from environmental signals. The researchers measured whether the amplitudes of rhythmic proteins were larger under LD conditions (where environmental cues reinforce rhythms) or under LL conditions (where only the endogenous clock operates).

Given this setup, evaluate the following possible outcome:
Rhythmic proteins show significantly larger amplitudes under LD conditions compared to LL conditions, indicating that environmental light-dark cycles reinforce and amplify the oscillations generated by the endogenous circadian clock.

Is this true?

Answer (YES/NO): YES